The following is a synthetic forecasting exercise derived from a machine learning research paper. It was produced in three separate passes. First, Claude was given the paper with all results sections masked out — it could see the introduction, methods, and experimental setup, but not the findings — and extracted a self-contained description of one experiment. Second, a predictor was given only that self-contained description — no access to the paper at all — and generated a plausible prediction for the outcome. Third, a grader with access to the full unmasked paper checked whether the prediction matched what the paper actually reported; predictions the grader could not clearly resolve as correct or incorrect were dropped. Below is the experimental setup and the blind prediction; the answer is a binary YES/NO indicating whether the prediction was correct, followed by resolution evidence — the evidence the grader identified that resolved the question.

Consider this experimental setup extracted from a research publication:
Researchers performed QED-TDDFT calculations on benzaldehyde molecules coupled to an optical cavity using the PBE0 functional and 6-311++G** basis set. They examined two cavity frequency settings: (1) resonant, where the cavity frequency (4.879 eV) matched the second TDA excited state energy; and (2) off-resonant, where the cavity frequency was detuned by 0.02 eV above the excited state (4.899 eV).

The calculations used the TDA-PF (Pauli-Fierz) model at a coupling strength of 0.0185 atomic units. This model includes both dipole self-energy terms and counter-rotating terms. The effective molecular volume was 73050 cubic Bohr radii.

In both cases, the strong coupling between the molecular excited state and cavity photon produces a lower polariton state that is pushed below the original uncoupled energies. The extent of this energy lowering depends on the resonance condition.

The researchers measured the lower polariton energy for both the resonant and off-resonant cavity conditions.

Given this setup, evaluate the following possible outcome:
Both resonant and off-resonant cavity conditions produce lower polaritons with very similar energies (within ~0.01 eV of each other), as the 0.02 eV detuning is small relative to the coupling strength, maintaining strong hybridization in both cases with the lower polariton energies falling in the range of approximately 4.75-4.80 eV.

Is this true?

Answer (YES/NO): NO